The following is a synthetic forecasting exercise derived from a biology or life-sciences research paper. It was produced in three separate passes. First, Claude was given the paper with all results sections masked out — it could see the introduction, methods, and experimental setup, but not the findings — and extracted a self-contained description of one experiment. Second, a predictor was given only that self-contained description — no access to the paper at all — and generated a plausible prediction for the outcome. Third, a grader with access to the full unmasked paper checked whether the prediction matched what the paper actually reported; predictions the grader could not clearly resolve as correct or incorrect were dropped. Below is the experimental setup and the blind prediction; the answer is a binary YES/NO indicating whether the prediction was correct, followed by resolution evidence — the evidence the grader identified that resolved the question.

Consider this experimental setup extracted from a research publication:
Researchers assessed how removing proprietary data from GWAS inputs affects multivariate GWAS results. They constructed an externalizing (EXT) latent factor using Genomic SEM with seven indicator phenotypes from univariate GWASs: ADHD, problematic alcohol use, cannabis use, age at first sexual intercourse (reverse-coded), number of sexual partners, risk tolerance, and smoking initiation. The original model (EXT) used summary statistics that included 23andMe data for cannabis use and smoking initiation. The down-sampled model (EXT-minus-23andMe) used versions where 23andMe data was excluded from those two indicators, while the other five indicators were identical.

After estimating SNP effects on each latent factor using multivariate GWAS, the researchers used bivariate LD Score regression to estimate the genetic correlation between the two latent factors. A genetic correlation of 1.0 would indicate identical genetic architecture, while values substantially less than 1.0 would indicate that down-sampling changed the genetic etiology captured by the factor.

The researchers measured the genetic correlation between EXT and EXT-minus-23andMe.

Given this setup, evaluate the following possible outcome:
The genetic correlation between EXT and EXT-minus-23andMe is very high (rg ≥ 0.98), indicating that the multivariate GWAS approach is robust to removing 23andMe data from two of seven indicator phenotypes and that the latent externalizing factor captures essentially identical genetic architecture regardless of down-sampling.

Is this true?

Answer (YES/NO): NO